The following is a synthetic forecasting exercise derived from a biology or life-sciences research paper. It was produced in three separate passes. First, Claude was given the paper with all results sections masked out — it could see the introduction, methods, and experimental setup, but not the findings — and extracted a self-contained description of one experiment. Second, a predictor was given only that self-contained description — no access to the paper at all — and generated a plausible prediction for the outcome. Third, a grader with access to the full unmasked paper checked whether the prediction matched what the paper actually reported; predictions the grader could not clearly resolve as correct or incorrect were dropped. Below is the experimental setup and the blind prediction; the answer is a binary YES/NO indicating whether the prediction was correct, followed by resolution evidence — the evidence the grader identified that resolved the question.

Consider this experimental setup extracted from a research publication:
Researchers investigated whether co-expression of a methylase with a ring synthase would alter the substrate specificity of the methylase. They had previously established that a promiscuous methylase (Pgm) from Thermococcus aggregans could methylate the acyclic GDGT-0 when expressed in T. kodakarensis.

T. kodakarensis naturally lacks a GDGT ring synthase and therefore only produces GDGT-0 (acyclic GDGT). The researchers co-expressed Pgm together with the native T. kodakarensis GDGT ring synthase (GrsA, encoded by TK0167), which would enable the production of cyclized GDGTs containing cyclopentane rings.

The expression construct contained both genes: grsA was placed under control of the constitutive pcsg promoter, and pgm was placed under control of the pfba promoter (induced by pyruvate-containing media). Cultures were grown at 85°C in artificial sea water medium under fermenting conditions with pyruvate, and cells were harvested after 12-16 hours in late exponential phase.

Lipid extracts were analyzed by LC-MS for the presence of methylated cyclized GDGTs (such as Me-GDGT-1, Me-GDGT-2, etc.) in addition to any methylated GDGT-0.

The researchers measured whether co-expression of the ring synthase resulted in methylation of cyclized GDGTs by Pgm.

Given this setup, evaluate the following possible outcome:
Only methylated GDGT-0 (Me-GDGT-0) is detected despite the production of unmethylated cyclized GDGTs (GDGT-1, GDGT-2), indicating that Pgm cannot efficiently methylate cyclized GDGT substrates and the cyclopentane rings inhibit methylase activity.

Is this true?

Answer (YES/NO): NO